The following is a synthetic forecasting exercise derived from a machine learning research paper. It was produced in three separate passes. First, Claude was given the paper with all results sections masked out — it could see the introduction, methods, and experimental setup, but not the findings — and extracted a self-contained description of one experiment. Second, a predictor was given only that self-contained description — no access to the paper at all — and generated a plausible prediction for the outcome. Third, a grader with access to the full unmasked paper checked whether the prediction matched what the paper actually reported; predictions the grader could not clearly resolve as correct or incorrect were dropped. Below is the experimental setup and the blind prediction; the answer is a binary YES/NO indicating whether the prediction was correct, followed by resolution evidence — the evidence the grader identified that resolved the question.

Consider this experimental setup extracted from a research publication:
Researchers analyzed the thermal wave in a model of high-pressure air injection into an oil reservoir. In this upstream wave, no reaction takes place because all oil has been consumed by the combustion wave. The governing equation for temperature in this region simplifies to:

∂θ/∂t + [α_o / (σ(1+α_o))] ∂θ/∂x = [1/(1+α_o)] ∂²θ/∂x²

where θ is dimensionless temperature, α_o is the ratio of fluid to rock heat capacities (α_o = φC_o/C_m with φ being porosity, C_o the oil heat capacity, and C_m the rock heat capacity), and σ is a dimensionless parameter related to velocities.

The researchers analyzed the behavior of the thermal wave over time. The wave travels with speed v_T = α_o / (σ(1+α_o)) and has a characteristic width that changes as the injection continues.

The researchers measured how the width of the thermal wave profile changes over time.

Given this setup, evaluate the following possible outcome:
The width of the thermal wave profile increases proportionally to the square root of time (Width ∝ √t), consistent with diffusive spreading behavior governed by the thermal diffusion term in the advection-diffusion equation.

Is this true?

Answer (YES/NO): YES